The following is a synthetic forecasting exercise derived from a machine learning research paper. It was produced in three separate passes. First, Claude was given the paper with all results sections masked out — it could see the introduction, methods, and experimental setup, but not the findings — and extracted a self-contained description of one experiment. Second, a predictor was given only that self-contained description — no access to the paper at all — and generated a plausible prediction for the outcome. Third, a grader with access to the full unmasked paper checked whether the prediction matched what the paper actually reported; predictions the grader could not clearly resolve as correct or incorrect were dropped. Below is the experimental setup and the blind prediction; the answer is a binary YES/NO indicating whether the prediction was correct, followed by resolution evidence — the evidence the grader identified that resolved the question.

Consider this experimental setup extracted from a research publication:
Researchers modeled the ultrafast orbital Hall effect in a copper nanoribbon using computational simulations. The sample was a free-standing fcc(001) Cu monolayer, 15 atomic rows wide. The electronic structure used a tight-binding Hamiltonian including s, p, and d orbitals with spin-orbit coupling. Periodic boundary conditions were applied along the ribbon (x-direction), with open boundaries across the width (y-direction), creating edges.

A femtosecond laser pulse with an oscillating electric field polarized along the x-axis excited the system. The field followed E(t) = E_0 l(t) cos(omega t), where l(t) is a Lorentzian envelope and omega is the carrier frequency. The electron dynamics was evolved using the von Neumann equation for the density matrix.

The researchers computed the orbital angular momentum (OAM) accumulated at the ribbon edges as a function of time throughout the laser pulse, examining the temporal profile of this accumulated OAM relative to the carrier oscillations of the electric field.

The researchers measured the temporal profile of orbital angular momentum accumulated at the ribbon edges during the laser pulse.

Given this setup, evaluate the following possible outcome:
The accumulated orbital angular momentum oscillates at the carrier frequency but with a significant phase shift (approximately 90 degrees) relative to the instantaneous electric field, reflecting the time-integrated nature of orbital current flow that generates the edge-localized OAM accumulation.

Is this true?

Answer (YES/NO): NO